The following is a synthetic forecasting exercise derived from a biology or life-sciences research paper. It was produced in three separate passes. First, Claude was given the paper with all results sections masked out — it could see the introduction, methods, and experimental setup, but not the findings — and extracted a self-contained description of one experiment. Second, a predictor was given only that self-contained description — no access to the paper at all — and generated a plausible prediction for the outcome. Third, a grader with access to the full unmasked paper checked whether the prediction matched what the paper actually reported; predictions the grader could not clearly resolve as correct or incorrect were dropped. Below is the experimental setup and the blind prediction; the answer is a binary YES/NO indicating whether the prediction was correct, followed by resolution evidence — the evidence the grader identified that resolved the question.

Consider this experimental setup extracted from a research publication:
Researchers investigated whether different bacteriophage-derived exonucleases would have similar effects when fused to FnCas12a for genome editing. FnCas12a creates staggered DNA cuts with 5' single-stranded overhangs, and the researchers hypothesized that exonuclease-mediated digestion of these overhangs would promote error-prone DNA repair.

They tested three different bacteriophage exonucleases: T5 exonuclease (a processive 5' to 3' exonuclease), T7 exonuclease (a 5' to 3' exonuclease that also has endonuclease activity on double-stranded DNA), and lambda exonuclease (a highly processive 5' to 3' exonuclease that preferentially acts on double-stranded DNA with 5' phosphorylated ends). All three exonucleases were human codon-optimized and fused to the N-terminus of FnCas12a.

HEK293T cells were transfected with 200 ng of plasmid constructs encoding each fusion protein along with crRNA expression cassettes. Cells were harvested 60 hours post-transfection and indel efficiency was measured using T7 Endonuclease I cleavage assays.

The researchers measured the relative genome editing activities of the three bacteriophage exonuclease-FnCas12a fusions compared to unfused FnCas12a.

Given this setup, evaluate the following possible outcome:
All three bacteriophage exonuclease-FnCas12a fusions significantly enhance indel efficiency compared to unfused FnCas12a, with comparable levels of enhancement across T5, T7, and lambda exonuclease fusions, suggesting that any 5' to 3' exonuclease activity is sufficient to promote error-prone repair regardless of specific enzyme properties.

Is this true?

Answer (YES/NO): NO